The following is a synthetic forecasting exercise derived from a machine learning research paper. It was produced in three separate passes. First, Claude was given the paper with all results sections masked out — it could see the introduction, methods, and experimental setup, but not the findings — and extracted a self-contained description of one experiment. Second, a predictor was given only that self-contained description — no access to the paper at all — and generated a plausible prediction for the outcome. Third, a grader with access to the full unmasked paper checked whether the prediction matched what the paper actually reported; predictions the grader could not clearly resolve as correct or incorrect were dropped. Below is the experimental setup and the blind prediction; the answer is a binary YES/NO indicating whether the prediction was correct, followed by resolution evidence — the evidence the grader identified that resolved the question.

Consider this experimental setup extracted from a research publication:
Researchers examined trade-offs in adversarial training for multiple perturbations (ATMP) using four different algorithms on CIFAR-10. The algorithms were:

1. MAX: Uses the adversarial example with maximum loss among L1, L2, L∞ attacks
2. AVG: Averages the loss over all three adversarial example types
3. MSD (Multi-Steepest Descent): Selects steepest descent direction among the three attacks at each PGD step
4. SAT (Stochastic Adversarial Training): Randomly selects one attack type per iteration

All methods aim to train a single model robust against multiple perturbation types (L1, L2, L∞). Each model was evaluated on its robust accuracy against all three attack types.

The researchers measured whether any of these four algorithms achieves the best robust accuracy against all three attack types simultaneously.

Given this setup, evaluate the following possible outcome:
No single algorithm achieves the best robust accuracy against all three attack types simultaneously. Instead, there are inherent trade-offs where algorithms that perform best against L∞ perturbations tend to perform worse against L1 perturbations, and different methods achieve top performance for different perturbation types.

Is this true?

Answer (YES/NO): YES